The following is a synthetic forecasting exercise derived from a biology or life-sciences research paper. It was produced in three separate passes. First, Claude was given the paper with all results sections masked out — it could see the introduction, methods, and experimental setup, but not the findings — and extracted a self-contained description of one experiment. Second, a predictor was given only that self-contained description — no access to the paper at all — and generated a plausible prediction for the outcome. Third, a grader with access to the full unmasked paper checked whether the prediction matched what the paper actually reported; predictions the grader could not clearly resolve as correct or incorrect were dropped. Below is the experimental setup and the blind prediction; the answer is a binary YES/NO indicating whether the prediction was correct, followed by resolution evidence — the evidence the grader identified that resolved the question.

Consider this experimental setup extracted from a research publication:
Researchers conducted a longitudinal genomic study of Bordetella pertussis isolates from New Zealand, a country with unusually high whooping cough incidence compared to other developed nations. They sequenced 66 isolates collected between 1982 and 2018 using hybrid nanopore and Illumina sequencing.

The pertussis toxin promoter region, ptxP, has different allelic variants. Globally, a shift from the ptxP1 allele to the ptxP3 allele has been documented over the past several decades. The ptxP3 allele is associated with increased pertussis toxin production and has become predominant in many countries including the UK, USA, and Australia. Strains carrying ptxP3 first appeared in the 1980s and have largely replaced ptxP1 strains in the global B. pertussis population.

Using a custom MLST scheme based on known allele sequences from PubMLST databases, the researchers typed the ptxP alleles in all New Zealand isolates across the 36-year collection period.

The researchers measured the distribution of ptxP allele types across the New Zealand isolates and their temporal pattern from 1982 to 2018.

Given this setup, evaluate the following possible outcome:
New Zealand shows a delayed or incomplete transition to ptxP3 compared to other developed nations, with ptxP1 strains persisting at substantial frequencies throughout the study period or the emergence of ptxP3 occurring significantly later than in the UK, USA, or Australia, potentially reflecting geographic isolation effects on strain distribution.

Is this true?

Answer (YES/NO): NO